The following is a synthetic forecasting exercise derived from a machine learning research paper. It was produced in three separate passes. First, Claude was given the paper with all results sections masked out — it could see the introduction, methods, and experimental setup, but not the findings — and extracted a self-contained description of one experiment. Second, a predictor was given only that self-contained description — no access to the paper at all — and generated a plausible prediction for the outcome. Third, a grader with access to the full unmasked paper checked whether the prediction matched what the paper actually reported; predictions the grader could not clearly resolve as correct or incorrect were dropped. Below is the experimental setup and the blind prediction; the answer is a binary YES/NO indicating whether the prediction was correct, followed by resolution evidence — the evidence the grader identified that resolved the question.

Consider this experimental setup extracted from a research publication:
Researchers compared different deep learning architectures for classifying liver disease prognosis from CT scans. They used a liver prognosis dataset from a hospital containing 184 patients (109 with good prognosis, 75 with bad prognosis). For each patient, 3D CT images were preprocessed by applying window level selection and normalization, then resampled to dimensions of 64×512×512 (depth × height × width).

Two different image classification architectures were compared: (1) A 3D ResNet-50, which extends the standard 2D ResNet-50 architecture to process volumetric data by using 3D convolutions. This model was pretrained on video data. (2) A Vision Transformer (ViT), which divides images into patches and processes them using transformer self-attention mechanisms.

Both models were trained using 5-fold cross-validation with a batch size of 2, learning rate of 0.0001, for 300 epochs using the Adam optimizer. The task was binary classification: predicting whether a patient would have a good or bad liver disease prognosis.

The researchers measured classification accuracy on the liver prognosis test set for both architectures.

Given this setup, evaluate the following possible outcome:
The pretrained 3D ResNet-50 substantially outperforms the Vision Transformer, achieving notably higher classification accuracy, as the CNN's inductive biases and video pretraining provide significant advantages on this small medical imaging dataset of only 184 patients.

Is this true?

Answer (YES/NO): YES